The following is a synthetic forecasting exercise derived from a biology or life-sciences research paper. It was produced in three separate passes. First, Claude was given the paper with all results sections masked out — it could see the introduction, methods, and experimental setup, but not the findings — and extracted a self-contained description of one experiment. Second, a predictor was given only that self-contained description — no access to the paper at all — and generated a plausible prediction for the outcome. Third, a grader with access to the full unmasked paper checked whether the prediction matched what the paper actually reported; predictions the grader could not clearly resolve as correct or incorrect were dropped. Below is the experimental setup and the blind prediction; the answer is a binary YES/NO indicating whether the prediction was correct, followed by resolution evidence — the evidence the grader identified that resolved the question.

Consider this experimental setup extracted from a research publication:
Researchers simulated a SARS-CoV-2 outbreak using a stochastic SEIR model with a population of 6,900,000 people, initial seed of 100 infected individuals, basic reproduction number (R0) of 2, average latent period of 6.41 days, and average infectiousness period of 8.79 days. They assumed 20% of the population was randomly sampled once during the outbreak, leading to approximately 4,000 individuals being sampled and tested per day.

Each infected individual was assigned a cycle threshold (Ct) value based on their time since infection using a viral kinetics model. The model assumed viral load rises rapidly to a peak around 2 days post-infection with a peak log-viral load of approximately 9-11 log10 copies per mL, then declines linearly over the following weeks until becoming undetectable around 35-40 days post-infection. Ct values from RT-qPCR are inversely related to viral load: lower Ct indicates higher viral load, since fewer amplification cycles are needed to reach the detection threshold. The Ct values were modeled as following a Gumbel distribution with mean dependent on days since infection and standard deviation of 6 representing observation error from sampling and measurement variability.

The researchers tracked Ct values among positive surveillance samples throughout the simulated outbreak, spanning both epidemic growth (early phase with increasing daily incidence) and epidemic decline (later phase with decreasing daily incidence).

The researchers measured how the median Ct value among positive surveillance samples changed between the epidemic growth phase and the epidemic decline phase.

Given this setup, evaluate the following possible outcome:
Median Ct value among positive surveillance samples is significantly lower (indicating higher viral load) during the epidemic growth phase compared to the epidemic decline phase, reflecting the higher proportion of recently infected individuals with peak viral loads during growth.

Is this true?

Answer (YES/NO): YES